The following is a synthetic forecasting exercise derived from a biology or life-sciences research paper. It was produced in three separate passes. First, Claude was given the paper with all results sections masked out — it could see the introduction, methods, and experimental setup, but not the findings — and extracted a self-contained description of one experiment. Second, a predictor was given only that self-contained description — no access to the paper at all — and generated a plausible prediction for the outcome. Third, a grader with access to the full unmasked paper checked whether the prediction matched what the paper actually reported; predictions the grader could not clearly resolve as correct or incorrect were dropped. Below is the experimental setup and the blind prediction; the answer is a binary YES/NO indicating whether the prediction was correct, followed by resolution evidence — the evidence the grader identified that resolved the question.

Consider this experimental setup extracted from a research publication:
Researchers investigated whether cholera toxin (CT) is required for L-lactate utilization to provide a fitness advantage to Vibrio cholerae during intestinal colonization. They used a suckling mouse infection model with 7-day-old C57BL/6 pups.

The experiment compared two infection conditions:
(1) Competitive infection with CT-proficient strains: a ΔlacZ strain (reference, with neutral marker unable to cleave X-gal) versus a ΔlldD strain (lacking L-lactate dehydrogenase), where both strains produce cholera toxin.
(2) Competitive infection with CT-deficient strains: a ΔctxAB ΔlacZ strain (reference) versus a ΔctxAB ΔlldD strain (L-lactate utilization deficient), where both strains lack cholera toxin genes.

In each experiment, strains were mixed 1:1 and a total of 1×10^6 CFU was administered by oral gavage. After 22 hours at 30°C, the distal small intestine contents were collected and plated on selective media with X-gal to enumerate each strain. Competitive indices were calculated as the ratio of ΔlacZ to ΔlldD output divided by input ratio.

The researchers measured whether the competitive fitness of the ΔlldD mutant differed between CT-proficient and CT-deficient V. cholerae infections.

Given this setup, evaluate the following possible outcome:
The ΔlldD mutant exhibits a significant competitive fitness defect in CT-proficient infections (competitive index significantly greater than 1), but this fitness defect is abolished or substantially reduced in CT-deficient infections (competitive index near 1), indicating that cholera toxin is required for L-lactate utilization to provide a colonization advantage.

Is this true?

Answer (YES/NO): YES